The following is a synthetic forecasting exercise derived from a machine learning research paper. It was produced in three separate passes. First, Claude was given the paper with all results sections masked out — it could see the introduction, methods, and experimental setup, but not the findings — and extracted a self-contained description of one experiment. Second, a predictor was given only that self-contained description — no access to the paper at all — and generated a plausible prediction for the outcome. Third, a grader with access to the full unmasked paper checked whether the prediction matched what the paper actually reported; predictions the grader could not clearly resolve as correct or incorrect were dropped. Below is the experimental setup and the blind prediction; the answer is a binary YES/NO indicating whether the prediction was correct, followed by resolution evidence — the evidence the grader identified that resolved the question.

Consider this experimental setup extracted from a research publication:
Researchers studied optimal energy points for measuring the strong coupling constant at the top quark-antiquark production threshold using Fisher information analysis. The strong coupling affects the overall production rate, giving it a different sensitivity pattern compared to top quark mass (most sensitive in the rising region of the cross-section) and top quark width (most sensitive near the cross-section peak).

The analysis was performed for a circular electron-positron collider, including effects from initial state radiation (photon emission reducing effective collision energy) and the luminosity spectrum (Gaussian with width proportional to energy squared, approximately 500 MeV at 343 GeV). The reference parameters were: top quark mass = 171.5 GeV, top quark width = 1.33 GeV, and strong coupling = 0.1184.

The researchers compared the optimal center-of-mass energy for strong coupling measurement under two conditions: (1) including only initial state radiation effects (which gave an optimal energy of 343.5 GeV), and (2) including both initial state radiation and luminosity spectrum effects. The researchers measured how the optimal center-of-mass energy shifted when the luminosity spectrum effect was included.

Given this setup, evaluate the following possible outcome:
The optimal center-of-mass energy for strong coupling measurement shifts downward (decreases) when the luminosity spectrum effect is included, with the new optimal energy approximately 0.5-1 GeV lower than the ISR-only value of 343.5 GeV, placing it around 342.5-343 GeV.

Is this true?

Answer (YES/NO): NO